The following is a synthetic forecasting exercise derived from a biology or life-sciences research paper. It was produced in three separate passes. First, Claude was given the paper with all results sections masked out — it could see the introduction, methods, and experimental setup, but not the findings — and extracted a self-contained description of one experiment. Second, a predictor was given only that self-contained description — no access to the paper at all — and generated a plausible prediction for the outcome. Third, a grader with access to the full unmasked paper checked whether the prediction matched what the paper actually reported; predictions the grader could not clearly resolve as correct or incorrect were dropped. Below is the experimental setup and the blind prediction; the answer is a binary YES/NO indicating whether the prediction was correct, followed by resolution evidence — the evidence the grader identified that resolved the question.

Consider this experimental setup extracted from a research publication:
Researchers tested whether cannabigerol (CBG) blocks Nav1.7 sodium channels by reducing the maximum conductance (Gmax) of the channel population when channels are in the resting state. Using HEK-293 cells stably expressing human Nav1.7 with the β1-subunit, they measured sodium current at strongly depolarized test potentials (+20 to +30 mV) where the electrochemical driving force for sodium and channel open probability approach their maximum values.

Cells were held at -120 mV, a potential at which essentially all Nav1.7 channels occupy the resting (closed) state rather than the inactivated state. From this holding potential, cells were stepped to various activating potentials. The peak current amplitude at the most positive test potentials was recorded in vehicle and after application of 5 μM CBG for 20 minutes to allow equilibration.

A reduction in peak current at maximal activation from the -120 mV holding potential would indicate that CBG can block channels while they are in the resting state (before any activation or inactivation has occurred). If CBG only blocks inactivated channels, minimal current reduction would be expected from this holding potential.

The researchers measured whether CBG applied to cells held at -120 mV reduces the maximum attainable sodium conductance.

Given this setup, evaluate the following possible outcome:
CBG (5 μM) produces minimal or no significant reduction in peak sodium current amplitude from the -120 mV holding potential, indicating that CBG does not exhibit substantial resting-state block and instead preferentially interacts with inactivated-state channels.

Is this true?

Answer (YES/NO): NO